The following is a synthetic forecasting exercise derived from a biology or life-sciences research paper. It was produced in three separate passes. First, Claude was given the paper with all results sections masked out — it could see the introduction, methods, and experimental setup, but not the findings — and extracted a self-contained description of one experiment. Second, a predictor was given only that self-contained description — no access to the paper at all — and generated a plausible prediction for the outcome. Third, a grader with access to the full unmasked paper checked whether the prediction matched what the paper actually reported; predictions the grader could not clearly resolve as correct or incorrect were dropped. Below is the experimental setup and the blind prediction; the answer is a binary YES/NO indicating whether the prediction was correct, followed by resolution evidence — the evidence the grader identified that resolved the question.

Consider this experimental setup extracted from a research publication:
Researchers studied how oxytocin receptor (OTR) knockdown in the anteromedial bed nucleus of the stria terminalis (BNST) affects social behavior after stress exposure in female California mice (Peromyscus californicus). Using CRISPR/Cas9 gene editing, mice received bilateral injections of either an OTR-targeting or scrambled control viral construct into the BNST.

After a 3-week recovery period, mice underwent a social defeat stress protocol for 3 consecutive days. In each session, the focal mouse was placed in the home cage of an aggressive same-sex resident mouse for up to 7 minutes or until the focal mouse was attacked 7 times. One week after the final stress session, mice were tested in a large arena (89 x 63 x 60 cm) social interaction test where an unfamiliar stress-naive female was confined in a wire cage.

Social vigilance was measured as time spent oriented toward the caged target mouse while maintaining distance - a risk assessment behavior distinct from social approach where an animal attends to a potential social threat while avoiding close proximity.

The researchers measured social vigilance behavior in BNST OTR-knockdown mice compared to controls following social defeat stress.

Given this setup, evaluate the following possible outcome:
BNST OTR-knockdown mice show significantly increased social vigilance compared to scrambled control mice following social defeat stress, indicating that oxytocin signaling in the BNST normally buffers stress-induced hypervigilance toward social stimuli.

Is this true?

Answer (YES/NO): NO